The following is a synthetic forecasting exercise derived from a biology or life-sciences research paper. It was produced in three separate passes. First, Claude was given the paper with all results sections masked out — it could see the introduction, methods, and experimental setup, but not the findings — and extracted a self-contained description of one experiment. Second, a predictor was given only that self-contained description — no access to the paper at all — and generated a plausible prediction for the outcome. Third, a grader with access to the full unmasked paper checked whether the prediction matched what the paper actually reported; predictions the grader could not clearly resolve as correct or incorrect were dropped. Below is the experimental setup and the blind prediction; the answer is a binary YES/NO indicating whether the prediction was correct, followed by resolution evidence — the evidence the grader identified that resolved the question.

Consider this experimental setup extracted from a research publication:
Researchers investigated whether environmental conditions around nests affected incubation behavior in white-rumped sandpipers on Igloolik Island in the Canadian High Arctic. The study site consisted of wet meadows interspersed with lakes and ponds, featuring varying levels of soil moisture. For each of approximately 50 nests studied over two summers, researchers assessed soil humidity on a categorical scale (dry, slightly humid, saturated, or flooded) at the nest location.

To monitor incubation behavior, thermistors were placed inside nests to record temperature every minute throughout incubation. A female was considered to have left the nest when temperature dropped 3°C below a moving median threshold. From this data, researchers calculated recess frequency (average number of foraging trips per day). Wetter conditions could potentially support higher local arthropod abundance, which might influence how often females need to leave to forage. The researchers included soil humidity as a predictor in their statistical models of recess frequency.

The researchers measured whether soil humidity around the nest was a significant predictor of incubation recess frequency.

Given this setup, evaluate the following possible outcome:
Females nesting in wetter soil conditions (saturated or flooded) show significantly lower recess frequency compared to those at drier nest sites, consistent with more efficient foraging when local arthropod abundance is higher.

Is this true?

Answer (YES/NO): NO